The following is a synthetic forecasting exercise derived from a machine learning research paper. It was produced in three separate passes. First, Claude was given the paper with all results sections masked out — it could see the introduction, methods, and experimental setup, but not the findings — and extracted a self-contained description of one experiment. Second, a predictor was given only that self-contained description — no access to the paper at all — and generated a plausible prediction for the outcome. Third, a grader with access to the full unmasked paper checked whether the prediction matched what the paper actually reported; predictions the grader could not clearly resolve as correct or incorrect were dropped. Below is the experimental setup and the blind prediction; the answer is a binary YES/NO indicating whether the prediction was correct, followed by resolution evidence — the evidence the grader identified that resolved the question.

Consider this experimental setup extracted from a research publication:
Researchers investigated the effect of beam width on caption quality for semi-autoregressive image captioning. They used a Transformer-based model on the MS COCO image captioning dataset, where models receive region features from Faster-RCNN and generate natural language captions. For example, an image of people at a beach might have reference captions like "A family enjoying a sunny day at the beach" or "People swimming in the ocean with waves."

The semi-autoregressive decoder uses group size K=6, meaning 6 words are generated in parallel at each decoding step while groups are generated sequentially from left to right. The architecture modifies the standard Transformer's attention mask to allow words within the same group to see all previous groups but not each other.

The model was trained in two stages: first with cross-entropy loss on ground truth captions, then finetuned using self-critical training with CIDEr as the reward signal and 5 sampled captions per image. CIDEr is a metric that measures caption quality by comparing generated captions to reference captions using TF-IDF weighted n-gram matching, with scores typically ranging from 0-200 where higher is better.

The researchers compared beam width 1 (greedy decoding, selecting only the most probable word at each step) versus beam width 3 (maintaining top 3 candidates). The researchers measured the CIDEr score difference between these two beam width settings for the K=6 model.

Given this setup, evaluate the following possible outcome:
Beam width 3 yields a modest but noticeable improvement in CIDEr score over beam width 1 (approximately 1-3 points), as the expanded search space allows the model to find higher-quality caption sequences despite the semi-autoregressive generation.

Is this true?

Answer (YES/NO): NO